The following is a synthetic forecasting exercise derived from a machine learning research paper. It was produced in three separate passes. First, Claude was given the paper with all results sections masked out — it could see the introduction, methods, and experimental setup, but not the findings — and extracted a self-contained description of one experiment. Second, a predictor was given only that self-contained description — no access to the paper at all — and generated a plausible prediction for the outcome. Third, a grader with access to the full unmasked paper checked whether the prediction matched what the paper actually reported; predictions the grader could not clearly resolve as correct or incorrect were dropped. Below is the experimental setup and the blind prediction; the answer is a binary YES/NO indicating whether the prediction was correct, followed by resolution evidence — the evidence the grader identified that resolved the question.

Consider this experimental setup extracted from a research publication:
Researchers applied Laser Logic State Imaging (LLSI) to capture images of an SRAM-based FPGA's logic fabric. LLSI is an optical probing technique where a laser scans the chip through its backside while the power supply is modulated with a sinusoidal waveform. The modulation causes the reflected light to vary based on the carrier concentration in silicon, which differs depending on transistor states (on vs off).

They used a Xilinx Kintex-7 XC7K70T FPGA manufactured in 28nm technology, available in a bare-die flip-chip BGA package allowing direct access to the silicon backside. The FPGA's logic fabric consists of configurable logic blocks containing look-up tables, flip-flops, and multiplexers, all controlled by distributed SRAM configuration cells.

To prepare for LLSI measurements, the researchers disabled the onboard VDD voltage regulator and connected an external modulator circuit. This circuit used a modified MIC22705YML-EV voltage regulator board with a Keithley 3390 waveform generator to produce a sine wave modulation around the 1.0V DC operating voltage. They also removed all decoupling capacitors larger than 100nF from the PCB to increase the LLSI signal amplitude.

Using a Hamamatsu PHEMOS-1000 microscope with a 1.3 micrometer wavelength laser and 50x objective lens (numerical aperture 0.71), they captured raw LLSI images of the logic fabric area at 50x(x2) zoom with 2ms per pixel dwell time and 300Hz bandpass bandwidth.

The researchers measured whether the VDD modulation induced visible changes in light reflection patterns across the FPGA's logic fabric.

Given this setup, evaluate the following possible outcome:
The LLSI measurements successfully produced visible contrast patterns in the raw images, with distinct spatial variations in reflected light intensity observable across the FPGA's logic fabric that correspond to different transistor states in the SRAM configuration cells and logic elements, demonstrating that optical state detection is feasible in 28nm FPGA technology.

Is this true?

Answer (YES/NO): YES